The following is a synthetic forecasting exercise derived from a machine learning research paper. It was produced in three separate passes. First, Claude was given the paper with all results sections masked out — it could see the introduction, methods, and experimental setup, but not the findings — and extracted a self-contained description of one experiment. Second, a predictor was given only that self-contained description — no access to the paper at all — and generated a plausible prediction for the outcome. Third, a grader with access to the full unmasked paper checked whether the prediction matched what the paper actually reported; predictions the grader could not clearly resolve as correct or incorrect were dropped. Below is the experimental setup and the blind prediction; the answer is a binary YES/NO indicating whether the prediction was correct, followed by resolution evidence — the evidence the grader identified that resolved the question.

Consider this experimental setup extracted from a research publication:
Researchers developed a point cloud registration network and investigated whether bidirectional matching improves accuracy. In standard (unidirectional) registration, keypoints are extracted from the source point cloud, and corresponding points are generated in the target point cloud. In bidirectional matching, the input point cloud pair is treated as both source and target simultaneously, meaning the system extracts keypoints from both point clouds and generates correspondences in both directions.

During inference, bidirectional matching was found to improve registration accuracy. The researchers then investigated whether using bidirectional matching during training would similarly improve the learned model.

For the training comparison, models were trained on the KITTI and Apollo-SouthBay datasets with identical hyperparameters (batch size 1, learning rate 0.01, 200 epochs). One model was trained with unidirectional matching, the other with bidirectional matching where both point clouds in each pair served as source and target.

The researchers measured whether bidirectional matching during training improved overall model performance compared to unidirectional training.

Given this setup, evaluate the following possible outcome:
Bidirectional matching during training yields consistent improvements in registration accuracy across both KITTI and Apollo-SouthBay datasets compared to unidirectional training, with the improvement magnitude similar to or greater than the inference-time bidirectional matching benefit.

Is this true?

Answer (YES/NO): NO